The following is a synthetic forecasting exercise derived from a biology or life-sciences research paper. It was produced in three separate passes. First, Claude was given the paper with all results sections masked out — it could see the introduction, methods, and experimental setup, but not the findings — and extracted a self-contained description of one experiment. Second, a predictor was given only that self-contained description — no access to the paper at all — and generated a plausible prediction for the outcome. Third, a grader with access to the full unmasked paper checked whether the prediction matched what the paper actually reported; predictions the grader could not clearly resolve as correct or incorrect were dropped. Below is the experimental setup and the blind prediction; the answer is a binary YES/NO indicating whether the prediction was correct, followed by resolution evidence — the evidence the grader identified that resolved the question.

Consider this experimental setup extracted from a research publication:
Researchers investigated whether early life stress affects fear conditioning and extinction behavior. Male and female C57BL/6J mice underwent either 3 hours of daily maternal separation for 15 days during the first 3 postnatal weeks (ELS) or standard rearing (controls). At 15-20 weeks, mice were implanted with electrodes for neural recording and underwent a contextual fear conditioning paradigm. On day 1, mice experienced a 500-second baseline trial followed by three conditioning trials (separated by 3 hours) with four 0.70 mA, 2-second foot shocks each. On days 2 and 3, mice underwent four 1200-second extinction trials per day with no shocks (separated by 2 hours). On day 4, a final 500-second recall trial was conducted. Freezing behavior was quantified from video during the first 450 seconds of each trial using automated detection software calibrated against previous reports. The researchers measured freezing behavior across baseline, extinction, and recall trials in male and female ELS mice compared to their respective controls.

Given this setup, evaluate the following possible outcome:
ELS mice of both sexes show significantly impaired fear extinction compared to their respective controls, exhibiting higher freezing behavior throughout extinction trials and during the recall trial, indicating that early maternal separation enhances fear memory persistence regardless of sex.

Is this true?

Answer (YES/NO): NO